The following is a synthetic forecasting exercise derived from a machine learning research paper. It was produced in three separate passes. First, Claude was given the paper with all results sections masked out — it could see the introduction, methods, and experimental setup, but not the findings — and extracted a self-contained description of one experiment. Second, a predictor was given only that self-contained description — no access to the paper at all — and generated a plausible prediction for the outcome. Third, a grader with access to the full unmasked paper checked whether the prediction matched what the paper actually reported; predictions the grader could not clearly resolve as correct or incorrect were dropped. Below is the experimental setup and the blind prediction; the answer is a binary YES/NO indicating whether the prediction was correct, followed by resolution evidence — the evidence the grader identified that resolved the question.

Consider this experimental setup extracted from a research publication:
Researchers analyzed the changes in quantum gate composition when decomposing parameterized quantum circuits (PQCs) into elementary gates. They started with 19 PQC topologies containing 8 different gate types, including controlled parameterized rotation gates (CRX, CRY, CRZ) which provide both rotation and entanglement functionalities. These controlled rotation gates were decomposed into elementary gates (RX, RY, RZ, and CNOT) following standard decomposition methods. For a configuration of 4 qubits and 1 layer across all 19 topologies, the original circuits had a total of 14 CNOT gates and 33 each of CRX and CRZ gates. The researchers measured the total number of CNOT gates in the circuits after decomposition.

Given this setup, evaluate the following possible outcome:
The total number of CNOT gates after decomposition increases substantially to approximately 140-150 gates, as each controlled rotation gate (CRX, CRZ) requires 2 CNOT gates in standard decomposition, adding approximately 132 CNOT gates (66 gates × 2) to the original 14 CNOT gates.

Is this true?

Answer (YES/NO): YES